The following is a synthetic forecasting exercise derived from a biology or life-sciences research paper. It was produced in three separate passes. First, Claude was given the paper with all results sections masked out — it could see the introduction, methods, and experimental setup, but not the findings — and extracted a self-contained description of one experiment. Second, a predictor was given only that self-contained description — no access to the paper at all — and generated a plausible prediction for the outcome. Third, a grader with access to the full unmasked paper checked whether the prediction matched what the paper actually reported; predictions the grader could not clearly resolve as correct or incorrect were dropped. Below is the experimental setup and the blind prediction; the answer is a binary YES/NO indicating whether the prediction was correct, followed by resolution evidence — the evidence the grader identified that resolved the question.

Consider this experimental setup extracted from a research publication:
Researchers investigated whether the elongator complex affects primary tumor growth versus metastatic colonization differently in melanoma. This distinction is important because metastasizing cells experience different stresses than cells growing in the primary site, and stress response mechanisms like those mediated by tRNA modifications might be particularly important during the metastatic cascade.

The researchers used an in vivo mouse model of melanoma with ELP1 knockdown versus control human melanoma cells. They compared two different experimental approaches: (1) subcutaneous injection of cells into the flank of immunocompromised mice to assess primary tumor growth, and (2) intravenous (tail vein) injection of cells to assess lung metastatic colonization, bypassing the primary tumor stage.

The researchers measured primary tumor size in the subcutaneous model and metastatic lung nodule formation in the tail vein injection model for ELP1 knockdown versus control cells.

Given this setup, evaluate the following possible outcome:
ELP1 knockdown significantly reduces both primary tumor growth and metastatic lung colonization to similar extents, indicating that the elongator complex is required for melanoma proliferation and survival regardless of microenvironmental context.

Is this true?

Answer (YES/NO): NO